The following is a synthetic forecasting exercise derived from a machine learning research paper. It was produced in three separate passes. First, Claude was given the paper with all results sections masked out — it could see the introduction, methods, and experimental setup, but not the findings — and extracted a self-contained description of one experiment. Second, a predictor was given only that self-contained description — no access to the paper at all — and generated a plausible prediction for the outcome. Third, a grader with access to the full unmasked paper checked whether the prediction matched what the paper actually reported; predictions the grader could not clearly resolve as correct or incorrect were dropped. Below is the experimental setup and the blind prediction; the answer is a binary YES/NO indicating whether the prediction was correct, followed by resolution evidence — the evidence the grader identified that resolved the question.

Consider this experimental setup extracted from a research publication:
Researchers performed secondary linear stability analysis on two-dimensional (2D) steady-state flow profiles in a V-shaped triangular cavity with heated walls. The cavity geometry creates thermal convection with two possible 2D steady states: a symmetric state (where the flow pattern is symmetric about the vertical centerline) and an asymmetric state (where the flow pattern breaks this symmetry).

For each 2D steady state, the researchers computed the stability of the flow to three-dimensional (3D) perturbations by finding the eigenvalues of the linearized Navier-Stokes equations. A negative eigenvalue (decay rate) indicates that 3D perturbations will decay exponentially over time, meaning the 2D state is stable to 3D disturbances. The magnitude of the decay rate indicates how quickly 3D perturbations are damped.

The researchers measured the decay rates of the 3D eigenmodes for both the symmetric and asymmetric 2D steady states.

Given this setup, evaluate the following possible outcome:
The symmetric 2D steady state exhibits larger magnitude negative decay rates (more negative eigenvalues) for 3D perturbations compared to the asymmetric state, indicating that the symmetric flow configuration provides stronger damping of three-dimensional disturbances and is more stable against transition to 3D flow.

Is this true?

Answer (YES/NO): NO